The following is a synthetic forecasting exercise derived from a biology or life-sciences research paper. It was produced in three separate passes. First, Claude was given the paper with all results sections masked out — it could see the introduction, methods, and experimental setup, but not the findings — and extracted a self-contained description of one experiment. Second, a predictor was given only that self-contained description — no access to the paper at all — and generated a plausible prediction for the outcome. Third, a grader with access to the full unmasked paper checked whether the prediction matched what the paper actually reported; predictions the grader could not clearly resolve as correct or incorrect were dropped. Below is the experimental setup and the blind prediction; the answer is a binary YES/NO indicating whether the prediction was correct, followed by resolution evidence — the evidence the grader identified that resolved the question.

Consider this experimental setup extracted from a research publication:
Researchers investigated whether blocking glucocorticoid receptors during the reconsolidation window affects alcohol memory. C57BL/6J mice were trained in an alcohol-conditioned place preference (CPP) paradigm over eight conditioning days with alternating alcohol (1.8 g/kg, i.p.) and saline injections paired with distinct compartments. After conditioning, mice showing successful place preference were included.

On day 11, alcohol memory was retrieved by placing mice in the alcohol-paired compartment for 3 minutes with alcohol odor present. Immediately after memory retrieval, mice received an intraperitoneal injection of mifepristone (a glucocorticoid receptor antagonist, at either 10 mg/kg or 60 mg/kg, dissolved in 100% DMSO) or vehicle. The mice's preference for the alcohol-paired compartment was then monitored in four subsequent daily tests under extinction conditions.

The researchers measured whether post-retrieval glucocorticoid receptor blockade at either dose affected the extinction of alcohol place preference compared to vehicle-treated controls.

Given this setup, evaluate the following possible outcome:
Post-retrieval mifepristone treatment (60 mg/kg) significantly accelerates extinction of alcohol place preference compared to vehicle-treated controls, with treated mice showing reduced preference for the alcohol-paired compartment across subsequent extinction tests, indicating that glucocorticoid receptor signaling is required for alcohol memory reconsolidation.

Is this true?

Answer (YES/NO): NO